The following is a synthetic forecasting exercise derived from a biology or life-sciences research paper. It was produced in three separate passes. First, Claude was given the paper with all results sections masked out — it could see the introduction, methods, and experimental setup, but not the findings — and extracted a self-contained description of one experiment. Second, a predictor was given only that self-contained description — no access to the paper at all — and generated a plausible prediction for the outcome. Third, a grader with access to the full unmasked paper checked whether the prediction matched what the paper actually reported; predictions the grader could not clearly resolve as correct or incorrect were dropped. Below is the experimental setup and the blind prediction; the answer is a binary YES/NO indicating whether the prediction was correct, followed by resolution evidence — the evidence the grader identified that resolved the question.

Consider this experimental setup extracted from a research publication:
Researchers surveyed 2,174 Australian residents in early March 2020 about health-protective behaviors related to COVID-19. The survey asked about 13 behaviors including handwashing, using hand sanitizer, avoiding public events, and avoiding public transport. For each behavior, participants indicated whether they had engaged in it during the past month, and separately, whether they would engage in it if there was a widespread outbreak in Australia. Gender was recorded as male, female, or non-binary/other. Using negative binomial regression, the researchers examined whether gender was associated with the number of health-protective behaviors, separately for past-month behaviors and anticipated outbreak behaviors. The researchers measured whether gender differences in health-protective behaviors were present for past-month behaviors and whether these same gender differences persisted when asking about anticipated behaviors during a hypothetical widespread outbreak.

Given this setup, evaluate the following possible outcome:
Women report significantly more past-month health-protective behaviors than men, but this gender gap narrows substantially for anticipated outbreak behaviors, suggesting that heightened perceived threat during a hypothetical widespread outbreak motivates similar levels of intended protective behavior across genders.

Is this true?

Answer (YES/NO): YES